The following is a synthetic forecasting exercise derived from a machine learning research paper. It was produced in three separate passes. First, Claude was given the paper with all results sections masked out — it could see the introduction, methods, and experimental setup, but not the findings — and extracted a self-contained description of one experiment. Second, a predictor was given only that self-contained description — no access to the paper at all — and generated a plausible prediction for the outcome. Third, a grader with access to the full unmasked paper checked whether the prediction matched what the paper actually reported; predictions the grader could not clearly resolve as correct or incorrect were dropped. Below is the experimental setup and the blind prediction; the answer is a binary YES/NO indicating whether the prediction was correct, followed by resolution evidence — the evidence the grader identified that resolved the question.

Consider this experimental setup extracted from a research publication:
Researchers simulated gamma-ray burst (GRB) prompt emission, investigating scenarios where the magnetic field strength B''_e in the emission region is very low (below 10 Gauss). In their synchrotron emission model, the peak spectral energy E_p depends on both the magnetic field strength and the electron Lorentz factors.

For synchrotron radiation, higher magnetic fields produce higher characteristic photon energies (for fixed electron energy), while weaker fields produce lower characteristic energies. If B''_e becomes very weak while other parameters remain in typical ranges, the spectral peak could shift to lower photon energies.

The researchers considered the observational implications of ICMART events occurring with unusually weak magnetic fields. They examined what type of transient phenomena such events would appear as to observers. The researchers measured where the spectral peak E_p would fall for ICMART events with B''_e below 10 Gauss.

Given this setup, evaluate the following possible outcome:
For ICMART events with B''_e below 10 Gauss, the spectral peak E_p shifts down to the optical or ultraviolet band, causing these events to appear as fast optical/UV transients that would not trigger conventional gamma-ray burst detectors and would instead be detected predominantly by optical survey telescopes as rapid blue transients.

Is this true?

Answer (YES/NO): NO